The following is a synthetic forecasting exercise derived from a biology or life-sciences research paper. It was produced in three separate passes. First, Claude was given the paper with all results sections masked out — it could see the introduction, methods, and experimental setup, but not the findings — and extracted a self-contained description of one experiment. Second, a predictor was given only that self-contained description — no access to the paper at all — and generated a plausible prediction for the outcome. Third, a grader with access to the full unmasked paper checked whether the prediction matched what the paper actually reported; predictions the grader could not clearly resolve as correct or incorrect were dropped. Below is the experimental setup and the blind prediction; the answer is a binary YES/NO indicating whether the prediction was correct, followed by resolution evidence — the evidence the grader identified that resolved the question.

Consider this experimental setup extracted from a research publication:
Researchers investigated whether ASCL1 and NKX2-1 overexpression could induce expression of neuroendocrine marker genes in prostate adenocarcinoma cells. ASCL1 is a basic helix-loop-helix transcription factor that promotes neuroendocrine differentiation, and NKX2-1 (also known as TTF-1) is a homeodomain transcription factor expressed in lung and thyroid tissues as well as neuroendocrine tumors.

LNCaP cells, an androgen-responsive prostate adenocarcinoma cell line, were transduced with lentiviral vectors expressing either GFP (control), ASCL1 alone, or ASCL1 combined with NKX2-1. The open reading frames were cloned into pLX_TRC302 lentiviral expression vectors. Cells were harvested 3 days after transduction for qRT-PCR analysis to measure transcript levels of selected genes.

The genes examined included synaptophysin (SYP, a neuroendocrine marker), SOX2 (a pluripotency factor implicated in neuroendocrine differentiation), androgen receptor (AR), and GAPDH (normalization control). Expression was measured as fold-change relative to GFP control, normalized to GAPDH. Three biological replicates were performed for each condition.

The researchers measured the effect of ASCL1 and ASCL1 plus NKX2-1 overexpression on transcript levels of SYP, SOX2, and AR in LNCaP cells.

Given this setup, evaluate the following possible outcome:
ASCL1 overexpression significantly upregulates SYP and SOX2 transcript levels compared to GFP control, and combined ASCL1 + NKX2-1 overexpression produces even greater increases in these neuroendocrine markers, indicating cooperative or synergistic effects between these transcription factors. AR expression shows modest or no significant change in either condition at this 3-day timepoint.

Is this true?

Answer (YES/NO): NO